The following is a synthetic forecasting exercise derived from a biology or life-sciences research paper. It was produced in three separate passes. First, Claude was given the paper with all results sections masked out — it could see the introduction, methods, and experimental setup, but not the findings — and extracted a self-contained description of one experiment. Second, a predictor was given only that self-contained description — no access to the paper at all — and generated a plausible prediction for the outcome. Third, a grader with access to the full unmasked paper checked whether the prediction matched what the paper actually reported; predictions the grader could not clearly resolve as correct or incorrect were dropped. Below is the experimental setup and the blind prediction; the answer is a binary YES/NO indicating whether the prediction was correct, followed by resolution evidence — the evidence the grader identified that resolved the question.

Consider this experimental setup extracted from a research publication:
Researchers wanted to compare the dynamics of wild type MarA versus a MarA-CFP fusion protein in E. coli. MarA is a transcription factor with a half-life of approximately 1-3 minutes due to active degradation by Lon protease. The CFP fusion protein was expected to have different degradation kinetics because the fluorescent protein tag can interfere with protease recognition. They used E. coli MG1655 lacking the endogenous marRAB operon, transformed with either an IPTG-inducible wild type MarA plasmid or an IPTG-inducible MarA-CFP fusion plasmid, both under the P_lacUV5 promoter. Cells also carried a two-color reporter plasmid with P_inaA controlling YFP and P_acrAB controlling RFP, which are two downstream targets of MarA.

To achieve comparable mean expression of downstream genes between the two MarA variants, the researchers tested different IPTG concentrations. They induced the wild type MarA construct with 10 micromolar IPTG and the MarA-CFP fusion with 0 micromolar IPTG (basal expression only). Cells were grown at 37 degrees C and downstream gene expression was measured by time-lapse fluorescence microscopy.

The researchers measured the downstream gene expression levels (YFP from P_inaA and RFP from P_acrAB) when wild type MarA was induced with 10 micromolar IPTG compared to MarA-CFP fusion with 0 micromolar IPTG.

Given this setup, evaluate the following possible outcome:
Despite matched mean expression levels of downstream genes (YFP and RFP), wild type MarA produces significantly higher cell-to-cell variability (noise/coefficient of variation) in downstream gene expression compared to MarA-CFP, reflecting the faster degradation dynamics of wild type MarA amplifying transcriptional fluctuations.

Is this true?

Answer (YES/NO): NO